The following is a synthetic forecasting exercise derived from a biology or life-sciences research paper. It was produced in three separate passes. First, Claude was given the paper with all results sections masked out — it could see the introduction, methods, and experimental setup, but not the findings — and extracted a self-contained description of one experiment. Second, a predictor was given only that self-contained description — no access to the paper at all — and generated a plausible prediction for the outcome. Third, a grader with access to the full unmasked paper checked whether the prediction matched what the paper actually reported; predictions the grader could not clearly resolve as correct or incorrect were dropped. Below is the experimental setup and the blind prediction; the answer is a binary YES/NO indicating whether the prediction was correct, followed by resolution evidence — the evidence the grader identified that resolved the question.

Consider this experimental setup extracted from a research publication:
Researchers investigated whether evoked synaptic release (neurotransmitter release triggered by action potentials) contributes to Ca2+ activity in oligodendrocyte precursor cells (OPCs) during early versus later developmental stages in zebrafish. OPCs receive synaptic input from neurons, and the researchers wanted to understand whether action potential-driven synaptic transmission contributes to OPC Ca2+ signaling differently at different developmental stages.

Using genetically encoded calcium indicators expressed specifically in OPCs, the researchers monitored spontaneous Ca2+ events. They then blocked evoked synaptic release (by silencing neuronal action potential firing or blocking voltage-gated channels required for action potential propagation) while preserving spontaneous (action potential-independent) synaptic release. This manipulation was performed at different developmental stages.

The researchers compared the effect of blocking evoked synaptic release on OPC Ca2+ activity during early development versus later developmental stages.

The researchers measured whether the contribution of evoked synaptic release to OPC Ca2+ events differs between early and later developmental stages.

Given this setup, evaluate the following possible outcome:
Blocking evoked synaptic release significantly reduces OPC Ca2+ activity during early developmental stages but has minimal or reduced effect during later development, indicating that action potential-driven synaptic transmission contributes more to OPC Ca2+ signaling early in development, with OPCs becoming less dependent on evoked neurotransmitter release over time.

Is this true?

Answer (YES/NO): YES